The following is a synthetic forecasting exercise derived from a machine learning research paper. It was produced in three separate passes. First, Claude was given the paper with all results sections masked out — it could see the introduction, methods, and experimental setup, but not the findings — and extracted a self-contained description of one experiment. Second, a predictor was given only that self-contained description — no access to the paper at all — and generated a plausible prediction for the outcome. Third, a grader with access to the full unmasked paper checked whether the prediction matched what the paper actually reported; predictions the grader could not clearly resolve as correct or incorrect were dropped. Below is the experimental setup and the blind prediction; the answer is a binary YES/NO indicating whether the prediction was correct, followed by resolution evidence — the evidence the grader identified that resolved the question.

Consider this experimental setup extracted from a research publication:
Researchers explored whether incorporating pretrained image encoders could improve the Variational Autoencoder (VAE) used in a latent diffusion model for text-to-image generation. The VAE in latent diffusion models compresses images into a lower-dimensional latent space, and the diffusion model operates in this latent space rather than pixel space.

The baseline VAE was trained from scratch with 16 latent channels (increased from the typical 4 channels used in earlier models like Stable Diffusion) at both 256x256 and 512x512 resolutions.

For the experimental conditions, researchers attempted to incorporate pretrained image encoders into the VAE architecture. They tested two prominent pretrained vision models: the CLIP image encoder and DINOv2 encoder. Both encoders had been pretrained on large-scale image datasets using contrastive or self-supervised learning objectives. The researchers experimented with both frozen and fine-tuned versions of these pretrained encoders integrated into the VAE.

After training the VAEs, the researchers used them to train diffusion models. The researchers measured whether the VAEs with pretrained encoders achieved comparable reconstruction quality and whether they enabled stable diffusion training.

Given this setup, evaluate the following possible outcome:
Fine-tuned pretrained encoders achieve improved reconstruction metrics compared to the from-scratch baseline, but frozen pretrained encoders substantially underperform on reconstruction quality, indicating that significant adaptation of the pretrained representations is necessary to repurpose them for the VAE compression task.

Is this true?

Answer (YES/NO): NO